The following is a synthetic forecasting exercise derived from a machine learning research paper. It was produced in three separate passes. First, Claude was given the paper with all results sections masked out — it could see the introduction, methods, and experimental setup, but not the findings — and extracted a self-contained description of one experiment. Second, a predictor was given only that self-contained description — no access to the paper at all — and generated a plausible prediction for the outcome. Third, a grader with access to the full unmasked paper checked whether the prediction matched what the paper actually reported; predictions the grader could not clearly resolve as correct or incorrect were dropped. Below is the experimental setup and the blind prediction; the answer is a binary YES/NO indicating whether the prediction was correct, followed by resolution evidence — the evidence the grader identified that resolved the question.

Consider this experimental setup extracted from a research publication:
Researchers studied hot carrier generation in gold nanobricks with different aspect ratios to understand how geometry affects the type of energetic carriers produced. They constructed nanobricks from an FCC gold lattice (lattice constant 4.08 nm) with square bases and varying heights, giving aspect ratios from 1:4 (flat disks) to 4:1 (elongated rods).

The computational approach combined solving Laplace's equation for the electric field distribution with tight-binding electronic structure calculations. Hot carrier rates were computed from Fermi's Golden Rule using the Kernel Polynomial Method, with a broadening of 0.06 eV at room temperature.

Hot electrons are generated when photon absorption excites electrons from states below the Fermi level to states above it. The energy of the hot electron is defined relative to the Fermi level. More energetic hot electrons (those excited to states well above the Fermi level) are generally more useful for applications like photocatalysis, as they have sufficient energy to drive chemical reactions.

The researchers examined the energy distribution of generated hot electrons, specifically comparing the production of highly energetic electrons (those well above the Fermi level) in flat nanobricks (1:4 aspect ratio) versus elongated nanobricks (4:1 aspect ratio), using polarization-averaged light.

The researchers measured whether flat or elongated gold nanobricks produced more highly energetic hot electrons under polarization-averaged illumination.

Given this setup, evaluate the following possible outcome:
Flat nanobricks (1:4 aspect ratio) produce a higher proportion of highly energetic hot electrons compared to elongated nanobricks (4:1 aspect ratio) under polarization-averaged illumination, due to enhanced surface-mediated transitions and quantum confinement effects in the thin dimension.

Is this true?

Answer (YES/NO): NO